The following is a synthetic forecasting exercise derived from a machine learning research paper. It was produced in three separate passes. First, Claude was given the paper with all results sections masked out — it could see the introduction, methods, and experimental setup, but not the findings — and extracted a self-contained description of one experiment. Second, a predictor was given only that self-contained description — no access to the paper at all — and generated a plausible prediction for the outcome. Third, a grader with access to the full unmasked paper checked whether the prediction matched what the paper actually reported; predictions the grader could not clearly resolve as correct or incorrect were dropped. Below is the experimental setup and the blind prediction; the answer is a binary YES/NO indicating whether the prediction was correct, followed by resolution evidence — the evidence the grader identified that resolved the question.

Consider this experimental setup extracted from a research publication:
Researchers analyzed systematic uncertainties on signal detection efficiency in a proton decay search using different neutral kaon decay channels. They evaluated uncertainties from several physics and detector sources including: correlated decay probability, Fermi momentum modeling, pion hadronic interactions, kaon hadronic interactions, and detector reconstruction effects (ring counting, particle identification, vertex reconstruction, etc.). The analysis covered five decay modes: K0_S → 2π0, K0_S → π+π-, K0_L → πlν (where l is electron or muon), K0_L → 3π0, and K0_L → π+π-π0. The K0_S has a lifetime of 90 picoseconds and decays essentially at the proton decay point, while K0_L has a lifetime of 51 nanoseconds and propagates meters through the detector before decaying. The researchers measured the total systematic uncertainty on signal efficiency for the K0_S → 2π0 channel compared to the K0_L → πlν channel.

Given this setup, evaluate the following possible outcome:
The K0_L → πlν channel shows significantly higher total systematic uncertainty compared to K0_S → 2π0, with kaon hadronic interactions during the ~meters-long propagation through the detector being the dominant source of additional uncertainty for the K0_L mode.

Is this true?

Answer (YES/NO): YES